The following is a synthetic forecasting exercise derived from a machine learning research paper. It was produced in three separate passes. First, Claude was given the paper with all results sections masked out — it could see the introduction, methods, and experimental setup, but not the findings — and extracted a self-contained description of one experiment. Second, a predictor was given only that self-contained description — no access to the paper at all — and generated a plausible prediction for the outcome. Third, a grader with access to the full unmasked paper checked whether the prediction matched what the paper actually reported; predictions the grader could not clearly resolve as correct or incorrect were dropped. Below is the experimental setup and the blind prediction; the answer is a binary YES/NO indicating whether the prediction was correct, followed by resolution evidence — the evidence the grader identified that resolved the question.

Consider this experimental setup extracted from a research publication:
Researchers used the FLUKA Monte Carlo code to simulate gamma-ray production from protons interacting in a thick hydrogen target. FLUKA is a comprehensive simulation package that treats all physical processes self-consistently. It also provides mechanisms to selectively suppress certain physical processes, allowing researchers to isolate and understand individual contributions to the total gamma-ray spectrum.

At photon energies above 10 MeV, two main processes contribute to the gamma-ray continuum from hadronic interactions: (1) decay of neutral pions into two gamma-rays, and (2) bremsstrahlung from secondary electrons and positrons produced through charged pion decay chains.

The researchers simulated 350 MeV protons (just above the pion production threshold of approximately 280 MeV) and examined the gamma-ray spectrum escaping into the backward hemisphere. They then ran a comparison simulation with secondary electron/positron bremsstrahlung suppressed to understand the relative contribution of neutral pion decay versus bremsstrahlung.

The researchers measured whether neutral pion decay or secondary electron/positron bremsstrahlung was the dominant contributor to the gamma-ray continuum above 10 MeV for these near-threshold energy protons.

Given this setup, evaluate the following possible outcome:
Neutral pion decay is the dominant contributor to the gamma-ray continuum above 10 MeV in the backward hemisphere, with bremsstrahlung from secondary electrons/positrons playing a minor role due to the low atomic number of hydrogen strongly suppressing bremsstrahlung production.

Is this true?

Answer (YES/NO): NO